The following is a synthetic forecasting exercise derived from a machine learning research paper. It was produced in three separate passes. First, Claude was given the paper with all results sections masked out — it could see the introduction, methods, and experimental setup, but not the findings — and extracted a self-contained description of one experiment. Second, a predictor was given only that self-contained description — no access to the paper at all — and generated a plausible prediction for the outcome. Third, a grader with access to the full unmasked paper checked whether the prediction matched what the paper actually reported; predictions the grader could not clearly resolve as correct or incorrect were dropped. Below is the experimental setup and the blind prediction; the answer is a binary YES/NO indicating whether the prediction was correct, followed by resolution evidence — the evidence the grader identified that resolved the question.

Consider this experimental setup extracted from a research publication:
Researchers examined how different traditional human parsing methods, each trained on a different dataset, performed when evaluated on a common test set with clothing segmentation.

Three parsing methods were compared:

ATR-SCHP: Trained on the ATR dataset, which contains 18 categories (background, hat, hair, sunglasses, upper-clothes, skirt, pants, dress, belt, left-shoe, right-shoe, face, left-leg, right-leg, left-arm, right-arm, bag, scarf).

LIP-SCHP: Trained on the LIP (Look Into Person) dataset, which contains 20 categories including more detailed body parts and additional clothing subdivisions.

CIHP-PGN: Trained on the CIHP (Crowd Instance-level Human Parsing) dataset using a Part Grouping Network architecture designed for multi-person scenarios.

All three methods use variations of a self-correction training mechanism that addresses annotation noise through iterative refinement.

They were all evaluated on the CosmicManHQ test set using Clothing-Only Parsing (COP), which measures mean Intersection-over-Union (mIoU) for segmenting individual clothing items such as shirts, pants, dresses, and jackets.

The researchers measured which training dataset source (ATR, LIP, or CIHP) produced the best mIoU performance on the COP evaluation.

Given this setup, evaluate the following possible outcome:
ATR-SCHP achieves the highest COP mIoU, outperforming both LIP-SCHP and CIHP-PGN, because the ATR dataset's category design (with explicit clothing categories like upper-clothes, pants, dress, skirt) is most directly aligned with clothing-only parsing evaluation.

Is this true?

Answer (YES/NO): YES